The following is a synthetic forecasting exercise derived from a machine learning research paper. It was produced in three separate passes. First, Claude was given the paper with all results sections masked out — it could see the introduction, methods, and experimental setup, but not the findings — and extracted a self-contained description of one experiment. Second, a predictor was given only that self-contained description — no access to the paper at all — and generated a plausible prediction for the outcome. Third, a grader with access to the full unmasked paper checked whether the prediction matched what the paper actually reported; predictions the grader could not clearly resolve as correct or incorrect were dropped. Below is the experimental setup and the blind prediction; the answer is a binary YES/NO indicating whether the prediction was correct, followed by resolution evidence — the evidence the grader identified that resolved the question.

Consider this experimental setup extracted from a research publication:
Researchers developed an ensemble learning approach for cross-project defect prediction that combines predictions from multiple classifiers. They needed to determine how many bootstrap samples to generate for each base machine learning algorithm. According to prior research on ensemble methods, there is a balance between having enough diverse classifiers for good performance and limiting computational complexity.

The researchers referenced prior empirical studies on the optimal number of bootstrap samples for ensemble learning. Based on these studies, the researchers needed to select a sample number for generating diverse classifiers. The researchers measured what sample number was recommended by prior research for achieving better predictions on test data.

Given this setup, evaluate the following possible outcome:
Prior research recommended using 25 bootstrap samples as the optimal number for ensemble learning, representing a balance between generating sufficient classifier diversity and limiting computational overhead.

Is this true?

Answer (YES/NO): NO